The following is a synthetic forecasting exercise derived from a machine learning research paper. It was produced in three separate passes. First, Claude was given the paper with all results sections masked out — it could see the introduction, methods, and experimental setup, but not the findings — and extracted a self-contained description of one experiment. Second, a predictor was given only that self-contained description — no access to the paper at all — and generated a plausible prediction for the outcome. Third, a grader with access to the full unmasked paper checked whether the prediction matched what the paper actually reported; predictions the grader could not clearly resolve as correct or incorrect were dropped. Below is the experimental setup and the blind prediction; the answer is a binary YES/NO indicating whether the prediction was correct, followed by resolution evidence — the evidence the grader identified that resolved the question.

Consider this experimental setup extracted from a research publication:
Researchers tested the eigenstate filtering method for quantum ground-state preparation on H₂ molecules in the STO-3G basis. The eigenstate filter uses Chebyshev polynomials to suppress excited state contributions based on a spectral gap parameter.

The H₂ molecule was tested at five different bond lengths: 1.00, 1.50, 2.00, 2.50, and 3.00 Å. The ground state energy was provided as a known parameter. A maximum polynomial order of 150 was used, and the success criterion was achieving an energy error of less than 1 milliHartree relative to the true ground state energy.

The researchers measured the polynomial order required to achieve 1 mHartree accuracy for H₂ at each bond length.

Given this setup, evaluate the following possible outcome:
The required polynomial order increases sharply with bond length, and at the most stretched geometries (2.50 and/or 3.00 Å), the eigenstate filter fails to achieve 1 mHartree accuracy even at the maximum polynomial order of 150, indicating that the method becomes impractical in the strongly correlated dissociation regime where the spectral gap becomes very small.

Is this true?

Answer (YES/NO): NO